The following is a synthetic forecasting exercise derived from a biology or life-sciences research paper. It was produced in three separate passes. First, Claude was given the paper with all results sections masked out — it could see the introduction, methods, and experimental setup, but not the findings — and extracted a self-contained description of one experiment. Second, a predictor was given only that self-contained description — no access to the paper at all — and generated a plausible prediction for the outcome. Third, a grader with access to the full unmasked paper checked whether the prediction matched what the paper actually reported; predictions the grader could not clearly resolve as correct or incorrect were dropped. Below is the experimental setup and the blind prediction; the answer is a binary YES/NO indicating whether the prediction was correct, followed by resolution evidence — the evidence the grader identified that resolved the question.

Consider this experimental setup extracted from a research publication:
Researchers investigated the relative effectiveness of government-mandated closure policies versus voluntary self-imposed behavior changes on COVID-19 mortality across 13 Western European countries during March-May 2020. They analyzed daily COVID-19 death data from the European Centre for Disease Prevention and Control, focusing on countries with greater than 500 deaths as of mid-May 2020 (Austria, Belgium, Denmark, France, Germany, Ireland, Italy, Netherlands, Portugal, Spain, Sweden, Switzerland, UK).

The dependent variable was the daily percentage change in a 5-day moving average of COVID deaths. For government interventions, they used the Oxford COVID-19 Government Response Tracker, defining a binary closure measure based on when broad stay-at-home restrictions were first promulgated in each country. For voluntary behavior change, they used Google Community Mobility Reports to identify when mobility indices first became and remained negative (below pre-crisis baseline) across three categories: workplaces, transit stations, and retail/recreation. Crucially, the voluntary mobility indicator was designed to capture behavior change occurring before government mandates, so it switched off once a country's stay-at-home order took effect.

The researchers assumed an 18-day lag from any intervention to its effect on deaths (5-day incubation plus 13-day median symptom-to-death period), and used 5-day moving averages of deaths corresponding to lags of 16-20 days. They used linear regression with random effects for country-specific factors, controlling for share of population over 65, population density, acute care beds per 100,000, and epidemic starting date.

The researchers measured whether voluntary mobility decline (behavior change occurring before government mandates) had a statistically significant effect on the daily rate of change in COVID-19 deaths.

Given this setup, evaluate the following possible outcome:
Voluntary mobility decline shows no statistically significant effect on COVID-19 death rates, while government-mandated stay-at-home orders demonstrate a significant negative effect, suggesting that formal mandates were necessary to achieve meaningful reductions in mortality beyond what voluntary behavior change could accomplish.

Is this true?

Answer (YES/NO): NO